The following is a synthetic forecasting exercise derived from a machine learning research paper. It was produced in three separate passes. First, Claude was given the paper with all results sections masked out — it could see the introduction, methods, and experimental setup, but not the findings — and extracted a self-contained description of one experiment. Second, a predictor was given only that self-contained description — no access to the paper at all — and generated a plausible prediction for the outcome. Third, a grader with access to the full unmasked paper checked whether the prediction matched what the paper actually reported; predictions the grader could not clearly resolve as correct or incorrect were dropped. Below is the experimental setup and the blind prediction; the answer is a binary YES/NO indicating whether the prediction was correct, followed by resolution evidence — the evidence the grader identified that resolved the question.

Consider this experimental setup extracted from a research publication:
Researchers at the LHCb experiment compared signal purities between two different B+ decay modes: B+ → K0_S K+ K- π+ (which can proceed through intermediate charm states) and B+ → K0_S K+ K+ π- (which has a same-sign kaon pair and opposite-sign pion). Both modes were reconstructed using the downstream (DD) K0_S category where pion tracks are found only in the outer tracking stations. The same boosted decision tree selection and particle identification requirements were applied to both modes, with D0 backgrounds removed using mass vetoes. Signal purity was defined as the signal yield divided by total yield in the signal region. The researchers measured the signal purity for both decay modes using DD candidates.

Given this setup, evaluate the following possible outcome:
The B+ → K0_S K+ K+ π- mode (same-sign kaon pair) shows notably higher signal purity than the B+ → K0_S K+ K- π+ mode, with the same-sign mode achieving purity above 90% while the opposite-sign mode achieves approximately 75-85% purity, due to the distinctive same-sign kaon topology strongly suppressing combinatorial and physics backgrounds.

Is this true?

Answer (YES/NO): NO